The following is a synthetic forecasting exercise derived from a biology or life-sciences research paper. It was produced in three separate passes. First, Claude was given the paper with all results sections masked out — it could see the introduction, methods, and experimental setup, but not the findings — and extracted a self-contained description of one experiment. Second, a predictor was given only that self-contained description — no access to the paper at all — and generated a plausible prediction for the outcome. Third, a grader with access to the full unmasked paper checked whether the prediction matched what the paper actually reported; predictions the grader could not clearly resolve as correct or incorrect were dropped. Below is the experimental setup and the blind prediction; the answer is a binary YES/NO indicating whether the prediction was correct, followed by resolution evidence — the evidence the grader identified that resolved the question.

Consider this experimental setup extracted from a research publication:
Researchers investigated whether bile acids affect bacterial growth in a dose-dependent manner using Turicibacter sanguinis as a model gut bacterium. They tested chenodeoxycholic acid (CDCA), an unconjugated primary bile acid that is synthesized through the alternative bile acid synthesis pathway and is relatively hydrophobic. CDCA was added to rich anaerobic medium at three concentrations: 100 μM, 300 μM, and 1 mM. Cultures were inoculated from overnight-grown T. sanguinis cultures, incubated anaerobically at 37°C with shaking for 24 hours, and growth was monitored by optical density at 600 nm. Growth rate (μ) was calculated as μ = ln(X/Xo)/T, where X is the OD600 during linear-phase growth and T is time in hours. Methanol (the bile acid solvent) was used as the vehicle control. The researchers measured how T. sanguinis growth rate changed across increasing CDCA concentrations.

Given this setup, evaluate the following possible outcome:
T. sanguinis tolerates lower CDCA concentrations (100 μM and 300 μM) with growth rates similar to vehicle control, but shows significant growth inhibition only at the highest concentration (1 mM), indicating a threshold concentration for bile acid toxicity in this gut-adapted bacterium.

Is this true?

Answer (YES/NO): NO